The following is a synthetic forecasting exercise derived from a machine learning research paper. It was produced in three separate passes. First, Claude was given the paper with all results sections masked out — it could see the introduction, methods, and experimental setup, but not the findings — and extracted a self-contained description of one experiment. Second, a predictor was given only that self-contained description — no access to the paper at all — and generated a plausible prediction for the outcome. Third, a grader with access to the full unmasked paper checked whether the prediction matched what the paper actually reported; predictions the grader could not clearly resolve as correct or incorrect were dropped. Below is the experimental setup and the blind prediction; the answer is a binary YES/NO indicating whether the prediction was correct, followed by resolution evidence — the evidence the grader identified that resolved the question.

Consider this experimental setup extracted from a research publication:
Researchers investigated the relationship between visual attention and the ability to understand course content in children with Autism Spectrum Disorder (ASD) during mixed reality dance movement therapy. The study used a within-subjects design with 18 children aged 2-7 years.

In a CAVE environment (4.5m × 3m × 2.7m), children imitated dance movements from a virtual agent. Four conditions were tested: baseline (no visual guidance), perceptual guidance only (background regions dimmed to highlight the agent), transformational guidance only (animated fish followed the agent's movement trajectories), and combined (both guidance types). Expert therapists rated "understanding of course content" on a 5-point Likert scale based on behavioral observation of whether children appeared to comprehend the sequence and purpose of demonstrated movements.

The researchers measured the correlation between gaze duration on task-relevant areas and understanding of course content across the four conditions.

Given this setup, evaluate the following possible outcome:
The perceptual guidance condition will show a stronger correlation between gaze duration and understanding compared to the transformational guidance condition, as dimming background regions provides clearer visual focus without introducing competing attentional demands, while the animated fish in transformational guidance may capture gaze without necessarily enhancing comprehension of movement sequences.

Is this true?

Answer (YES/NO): NO